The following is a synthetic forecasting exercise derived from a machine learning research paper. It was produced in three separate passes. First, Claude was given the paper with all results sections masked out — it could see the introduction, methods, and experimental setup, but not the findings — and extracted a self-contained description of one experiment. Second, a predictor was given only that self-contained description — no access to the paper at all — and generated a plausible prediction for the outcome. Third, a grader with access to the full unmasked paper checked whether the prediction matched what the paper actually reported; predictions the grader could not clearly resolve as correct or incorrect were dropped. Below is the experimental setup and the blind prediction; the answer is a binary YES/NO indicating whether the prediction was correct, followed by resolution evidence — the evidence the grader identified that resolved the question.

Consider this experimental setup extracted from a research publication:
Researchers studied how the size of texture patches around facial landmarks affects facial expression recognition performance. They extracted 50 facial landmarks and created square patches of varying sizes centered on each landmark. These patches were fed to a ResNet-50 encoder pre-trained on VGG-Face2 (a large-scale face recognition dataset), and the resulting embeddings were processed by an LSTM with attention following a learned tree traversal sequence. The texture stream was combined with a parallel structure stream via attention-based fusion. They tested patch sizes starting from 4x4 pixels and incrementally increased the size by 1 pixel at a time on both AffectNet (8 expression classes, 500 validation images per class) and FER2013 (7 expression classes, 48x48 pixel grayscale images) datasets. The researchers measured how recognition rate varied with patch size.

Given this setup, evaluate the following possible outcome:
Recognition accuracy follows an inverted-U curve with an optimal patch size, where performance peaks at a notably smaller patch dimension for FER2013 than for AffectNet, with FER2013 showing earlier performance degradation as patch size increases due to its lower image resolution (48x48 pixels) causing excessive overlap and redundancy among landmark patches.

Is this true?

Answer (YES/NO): NO